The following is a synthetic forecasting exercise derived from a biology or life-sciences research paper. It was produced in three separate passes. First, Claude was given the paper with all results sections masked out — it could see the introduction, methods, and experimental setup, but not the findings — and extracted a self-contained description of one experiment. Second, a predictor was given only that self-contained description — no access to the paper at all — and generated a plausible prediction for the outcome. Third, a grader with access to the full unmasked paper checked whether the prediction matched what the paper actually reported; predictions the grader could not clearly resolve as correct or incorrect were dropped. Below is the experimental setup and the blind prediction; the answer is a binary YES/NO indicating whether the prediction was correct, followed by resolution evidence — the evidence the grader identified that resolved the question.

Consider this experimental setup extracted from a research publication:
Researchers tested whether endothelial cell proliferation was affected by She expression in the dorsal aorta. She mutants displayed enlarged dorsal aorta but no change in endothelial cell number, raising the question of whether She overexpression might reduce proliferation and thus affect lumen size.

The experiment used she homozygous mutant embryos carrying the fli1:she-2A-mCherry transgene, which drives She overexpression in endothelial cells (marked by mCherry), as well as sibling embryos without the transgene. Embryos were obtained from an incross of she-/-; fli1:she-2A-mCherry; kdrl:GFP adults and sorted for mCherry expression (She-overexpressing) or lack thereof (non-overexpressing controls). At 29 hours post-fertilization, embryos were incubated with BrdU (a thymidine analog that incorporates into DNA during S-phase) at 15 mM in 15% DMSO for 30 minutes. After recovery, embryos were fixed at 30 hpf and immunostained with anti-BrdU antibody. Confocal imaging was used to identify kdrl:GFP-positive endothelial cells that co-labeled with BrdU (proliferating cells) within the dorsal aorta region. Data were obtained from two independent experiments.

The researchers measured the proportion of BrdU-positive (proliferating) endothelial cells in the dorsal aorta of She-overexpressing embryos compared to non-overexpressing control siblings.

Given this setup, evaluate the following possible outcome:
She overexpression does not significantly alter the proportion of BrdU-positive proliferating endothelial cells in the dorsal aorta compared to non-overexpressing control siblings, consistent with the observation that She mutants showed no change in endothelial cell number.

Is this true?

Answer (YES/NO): NO